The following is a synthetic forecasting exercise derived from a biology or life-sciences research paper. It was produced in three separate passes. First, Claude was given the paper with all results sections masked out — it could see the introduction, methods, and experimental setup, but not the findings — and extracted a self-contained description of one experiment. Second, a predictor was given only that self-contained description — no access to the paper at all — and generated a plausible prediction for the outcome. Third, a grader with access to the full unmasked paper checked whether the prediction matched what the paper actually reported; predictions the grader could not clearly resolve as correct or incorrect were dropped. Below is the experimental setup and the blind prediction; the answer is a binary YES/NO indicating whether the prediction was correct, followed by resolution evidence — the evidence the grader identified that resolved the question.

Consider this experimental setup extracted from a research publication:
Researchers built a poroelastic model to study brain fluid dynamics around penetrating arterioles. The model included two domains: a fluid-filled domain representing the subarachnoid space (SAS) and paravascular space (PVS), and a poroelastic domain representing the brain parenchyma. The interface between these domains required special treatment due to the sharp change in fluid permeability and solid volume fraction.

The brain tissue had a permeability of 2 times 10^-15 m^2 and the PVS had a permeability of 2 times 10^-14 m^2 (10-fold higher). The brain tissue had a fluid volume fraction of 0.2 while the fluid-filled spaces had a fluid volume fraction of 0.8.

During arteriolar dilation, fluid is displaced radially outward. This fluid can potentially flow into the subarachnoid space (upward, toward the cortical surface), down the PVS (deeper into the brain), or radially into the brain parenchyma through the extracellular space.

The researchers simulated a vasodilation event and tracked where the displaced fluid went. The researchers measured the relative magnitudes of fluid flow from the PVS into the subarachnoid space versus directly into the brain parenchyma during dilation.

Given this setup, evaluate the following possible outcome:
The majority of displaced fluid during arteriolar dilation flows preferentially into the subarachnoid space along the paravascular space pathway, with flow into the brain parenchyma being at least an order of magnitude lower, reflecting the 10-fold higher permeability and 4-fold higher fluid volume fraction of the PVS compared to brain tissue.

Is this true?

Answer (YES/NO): NO